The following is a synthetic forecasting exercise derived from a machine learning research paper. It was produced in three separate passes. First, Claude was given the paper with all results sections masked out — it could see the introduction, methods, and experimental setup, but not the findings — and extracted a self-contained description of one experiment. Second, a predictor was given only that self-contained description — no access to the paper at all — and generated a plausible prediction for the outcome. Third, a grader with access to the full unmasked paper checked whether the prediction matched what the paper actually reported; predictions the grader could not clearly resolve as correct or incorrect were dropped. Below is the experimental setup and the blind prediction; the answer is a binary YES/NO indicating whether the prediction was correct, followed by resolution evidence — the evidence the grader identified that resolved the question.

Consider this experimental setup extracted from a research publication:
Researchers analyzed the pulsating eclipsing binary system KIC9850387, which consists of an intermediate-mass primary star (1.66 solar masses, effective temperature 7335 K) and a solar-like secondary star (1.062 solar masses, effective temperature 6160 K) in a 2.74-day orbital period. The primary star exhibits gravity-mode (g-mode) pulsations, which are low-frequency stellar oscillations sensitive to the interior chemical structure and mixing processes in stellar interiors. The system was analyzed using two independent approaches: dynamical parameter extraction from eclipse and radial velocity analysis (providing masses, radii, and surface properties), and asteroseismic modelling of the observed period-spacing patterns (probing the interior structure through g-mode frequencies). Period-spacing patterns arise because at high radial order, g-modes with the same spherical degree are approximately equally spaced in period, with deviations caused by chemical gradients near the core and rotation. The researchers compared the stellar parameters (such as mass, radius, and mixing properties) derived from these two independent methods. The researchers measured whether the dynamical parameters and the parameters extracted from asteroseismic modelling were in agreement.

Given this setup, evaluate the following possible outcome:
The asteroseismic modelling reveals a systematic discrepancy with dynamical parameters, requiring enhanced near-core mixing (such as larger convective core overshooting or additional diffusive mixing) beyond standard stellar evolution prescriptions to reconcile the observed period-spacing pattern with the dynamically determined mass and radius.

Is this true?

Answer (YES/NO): NO